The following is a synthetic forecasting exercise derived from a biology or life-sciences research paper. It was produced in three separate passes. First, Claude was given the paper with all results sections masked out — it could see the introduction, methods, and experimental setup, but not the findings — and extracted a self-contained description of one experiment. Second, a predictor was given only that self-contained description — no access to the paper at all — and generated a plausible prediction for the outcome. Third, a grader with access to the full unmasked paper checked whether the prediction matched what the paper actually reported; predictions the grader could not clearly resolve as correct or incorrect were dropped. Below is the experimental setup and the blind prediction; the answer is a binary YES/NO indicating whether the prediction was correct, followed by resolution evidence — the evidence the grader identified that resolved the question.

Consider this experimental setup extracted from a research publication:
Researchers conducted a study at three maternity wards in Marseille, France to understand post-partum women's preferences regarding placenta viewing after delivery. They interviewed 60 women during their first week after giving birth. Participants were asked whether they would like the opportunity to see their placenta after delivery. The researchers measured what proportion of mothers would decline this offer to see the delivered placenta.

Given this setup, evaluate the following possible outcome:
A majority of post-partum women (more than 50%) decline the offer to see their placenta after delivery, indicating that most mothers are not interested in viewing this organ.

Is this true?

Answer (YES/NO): NO